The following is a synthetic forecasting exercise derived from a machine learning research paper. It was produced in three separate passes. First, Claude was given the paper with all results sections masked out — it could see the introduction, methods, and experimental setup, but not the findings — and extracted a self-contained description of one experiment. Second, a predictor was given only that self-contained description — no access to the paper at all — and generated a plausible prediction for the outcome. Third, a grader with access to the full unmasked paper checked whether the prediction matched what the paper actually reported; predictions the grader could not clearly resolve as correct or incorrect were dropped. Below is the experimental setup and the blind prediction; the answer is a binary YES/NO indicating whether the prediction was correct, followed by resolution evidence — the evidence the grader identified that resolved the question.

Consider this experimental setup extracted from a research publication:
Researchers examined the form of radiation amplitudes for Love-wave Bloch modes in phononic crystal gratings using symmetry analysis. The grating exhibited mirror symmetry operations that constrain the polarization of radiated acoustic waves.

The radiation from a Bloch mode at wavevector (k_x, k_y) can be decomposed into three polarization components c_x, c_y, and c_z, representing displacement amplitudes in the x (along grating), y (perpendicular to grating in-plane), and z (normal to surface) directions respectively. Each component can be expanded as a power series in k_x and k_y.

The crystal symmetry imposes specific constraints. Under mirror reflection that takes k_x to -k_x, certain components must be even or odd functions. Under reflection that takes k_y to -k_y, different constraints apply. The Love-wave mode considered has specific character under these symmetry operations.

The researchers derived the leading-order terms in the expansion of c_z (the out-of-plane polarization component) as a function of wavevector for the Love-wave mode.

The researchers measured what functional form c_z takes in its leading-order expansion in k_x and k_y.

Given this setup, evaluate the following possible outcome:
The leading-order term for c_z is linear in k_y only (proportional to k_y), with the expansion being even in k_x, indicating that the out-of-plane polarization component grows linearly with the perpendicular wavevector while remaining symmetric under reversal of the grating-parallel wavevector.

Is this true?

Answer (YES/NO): NO